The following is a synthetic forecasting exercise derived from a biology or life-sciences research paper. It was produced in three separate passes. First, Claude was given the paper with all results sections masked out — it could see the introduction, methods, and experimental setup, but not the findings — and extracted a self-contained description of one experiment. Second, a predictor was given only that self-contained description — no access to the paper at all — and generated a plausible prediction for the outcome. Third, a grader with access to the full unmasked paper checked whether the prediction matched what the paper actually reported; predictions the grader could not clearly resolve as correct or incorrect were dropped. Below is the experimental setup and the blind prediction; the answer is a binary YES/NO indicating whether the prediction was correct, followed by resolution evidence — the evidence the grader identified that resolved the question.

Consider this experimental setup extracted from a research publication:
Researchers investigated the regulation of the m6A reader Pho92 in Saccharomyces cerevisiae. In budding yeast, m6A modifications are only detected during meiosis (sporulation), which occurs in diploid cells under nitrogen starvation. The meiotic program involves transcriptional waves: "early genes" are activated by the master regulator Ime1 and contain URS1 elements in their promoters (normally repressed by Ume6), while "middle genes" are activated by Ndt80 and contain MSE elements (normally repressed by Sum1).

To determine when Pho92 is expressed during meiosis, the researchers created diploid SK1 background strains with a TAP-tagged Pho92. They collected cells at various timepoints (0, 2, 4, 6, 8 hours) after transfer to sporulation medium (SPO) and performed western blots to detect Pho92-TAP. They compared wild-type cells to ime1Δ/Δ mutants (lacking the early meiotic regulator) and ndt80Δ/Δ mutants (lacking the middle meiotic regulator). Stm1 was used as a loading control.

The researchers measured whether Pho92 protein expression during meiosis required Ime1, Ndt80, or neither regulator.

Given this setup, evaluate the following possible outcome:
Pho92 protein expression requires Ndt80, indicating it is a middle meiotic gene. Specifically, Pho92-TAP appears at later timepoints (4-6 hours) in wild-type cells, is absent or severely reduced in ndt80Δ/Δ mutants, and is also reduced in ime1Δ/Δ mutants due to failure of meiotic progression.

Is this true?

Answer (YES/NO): NO